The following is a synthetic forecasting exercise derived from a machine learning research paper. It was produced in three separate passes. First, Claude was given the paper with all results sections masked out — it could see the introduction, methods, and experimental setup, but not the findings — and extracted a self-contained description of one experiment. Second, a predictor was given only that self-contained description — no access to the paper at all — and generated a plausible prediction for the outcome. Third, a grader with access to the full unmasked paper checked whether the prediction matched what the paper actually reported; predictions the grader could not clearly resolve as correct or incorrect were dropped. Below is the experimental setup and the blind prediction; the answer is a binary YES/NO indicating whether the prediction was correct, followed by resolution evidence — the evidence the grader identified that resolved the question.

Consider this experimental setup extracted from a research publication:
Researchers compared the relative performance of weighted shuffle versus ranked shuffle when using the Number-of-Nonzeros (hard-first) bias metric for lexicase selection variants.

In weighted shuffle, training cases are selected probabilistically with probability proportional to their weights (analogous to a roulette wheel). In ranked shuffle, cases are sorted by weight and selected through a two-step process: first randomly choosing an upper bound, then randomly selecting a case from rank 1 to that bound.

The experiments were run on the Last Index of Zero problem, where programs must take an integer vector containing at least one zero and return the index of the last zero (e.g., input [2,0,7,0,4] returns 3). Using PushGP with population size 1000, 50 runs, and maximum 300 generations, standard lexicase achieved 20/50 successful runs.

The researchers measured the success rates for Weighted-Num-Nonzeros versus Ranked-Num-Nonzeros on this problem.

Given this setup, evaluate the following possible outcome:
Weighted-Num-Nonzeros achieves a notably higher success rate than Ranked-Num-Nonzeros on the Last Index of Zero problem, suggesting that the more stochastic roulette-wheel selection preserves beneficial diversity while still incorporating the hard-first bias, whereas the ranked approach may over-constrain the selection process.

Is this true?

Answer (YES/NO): NO